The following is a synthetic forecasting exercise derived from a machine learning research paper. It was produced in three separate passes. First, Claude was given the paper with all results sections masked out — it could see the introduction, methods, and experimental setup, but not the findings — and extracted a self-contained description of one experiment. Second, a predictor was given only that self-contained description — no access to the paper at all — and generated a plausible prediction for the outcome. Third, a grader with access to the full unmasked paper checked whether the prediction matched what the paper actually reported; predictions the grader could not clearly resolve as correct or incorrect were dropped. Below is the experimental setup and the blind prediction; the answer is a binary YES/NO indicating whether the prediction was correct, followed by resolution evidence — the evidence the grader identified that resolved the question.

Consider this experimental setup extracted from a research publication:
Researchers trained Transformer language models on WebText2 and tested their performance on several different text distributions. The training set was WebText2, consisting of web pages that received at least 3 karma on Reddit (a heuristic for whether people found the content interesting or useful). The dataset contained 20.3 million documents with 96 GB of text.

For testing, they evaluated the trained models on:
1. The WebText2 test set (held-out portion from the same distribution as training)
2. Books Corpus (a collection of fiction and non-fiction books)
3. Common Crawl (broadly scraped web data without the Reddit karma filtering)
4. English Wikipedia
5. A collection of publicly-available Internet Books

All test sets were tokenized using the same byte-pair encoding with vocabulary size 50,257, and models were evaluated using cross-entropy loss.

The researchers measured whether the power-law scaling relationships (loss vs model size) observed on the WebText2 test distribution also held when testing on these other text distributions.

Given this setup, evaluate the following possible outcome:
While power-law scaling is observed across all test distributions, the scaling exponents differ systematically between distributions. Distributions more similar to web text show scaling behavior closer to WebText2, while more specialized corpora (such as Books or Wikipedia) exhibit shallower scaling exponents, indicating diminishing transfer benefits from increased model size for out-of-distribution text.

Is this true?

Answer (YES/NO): NO